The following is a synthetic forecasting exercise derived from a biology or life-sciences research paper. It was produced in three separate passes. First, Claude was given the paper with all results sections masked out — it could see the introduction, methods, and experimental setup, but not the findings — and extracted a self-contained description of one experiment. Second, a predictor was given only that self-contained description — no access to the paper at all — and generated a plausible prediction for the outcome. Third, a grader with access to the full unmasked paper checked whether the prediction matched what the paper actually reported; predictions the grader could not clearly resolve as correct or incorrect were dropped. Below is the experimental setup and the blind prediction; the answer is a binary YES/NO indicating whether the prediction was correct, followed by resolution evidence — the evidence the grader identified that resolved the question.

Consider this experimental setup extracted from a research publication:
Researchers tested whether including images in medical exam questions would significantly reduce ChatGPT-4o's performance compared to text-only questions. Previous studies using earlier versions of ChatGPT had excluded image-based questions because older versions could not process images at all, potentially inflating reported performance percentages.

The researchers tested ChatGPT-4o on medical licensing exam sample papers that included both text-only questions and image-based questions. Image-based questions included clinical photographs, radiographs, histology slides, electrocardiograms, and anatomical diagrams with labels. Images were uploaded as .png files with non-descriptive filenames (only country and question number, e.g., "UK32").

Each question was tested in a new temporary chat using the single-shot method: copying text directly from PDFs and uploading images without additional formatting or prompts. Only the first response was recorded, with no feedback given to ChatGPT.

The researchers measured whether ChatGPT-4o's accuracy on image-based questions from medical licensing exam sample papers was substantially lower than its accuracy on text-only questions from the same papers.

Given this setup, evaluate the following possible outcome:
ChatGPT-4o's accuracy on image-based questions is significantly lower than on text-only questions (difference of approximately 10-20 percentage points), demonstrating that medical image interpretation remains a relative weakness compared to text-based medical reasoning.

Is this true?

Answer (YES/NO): NO